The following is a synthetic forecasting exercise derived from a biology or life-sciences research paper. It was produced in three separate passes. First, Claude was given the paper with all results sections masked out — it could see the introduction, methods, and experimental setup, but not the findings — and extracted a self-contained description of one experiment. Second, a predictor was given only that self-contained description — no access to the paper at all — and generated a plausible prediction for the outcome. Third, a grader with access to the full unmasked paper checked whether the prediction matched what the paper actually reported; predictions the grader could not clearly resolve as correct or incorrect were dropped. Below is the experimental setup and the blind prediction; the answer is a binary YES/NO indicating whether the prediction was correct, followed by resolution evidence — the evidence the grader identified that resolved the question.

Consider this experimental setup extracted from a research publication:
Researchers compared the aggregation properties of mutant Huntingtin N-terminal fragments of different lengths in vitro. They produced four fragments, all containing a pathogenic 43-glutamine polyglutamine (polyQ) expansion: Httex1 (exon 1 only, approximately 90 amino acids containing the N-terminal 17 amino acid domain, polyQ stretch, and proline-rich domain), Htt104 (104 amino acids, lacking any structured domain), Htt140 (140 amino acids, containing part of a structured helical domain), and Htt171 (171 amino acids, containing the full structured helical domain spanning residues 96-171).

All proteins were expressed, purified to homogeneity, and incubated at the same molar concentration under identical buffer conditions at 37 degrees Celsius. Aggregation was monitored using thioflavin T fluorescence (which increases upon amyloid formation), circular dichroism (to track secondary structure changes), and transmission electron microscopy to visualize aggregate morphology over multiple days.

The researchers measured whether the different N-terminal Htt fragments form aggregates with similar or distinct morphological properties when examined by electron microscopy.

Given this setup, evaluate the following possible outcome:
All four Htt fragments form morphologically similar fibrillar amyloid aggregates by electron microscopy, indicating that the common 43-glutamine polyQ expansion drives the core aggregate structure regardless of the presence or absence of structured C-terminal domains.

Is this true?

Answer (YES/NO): NO